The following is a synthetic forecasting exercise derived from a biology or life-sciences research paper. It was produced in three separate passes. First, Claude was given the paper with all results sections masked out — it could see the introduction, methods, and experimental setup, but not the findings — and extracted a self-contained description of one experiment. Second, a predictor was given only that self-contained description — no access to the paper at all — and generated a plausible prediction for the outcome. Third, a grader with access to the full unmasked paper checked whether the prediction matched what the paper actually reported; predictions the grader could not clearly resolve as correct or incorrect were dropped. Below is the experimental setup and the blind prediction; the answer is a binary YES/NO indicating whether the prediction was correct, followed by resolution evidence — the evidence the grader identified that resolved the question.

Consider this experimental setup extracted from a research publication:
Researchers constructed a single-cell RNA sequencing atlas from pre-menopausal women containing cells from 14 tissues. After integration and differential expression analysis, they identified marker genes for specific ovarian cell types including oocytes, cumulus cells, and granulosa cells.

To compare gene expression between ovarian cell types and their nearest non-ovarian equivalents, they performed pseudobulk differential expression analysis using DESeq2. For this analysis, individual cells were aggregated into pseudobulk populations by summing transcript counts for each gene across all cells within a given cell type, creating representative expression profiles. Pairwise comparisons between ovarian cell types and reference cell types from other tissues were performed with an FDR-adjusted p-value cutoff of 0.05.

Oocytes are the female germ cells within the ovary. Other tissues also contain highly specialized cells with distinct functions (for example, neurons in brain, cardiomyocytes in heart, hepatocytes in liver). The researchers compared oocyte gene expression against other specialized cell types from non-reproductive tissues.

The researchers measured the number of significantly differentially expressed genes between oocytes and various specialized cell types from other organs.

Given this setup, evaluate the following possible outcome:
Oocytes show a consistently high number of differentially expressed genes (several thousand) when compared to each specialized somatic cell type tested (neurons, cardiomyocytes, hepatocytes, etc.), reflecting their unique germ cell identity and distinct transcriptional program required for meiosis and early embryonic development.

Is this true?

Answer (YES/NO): NO